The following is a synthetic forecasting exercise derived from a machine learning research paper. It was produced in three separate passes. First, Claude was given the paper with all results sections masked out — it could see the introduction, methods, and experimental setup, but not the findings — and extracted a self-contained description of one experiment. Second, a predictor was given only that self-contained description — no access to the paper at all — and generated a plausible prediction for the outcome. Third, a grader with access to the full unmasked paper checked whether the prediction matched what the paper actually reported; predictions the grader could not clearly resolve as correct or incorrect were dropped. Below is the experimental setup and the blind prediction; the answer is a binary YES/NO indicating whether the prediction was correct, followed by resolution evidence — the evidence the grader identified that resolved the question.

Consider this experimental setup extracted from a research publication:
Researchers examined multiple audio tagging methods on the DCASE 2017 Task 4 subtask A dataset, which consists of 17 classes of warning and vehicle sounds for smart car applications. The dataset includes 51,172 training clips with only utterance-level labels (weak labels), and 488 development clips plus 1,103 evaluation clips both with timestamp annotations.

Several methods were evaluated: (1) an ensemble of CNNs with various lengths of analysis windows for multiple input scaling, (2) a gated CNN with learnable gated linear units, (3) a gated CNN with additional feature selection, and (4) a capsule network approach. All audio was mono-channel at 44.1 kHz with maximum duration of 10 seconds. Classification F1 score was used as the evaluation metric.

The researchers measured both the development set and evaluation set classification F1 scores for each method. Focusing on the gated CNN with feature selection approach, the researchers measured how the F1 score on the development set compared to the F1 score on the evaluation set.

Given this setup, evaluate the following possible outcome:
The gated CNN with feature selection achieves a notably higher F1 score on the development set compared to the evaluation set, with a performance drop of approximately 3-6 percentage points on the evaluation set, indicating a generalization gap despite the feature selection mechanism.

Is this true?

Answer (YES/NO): NO